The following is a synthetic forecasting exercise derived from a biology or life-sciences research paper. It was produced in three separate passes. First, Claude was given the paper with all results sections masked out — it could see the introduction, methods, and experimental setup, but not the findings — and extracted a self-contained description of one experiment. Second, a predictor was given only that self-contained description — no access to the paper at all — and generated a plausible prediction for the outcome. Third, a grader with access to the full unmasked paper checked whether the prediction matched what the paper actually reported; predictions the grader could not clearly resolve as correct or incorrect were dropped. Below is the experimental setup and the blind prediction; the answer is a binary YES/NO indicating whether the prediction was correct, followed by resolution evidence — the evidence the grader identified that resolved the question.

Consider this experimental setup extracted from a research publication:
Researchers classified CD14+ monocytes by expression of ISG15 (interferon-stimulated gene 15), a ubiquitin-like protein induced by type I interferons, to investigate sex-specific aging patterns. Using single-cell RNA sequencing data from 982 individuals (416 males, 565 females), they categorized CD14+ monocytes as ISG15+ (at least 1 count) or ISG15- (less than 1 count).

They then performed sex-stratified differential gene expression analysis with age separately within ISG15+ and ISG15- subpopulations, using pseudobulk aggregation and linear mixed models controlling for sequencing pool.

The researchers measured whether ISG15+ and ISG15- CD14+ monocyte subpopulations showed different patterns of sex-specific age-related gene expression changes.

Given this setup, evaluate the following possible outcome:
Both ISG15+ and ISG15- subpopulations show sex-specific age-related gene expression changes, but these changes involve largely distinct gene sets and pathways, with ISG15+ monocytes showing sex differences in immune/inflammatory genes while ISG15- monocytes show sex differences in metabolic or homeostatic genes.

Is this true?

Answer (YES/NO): NO